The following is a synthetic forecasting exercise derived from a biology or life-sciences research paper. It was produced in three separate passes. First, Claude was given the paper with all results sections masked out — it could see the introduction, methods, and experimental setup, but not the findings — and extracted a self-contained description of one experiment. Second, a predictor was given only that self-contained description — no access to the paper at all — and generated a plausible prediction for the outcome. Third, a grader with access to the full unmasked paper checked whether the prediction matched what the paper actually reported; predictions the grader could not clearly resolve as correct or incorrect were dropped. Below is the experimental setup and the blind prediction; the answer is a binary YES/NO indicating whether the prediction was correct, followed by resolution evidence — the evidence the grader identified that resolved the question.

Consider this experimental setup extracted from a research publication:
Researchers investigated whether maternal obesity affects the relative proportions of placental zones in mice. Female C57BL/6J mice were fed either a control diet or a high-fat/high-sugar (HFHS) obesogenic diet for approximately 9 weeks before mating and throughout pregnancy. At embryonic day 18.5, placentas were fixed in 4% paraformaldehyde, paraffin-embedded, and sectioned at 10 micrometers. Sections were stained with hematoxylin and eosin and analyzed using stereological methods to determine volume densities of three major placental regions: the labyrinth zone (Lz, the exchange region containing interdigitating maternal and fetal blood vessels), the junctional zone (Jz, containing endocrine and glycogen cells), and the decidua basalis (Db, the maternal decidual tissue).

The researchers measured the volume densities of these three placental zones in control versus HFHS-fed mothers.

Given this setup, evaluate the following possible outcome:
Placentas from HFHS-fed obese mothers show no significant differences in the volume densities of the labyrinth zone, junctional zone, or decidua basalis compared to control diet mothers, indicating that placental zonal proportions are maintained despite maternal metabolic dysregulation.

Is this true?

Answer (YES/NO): YES